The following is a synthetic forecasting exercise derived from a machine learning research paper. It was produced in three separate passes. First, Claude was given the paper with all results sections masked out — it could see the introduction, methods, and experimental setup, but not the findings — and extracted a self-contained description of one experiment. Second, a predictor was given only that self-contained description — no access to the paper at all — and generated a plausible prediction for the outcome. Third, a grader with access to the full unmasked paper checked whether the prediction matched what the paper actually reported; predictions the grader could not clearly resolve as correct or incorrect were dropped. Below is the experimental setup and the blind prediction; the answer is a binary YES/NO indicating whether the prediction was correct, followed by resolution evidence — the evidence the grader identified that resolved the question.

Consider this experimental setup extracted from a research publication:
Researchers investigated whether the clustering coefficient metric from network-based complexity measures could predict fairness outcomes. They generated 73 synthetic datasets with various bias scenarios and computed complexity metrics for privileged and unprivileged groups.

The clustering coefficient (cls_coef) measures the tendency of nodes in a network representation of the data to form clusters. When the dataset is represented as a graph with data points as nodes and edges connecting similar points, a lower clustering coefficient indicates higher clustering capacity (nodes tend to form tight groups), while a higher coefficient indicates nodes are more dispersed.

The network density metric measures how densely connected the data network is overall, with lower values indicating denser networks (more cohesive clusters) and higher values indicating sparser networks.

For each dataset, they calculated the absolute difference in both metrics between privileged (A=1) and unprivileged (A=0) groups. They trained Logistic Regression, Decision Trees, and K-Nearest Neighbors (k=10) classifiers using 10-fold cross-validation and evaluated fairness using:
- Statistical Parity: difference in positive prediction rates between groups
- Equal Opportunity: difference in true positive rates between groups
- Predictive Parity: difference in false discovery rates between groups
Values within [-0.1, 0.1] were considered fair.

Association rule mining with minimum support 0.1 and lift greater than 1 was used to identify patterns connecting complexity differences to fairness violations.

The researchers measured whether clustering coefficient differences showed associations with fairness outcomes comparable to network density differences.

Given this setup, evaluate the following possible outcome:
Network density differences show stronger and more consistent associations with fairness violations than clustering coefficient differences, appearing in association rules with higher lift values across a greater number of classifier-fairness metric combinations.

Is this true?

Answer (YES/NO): YES